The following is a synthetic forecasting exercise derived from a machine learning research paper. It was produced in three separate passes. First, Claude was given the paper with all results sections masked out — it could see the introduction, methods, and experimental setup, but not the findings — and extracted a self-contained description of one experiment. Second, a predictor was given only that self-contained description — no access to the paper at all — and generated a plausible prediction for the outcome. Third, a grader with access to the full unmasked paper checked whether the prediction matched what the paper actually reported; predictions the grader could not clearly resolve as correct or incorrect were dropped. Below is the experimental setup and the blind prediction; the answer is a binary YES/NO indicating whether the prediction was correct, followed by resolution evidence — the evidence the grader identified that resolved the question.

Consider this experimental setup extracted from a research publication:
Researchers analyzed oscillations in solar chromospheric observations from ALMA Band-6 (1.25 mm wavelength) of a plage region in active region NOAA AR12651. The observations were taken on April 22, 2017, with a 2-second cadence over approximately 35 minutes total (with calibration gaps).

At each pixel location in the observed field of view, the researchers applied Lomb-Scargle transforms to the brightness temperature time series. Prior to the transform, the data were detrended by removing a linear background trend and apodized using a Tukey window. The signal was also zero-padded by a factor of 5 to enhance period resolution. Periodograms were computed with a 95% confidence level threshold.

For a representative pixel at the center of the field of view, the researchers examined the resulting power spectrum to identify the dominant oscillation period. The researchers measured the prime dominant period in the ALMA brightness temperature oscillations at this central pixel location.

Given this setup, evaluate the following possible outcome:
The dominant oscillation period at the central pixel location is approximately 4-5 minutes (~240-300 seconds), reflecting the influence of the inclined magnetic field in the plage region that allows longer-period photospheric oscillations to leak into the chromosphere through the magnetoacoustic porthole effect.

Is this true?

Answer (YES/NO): NO